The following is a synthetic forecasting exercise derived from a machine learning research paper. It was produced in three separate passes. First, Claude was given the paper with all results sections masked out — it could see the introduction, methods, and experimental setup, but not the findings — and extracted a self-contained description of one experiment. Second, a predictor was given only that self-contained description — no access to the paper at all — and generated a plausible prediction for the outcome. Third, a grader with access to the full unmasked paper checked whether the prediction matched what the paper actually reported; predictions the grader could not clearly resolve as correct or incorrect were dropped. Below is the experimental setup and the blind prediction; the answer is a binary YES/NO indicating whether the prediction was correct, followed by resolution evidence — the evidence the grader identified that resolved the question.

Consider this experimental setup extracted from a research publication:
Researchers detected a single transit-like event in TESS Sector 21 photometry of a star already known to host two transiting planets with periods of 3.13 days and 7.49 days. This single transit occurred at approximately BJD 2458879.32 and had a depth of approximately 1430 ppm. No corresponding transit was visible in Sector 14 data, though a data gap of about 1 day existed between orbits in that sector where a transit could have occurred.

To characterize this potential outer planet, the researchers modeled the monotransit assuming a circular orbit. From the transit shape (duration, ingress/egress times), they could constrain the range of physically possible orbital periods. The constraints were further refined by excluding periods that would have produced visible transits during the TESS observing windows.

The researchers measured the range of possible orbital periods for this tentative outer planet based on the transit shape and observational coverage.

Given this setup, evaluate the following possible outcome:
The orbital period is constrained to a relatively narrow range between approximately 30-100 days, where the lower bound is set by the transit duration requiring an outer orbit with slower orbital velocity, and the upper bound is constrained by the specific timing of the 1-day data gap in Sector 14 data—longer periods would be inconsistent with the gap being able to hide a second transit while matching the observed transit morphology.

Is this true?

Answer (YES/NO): NO